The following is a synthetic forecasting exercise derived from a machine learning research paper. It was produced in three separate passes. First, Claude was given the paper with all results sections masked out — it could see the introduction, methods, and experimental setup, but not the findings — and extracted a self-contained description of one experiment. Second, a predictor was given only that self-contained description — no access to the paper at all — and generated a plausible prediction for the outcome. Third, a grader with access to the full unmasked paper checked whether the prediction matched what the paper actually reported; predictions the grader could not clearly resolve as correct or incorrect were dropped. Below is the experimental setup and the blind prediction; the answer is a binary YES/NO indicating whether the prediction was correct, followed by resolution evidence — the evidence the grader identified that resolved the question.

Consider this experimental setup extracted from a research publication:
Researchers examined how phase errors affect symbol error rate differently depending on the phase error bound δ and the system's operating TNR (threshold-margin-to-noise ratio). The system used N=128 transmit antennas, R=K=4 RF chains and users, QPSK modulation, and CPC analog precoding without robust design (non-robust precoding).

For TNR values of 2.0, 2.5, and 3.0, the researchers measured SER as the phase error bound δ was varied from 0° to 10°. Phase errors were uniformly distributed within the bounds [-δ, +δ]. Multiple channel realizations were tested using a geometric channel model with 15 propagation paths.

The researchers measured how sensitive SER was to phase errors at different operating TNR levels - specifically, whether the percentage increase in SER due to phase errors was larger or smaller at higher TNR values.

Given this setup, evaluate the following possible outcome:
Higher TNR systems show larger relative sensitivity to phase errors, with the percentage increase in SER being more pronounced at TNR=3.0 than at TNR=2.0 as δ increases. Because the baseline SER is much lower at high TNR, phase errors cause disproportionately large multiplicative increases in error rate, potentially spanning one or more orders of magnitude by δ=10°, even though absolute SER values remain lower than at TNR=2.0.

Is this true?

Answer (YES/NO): NO